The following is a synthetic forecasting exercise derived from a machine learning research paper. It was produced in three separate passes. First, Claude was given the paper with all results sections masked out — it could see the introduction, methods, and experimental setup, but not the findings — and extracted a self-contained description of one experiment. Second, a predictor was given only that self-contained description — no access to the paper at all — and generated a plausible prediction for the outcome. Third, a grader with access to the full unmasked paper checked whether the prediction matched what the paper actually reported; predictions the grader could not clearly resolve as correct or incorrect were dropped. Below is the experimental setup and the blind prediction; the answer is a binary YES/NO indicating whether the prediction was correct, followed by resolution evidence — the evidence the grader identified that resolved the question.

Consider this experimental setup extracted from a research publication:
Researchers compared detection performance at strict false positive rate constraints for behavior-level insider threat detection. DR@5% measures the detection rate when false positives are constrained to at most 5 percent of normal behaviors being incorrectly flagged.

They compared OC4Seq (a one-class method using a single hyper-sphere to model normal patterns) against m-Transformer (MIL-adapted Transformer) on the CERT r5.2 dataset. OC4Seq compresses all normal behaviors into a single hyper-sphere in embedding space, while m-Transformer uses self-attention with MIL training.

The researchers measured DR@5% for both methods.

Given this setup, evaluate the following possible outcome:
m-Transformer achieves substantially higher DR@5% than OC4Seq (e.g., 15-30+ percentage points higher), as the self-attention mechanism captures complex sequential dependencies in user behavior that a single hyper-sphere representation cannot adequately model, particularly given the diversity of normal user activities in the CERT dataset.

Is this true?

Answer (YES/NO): NO